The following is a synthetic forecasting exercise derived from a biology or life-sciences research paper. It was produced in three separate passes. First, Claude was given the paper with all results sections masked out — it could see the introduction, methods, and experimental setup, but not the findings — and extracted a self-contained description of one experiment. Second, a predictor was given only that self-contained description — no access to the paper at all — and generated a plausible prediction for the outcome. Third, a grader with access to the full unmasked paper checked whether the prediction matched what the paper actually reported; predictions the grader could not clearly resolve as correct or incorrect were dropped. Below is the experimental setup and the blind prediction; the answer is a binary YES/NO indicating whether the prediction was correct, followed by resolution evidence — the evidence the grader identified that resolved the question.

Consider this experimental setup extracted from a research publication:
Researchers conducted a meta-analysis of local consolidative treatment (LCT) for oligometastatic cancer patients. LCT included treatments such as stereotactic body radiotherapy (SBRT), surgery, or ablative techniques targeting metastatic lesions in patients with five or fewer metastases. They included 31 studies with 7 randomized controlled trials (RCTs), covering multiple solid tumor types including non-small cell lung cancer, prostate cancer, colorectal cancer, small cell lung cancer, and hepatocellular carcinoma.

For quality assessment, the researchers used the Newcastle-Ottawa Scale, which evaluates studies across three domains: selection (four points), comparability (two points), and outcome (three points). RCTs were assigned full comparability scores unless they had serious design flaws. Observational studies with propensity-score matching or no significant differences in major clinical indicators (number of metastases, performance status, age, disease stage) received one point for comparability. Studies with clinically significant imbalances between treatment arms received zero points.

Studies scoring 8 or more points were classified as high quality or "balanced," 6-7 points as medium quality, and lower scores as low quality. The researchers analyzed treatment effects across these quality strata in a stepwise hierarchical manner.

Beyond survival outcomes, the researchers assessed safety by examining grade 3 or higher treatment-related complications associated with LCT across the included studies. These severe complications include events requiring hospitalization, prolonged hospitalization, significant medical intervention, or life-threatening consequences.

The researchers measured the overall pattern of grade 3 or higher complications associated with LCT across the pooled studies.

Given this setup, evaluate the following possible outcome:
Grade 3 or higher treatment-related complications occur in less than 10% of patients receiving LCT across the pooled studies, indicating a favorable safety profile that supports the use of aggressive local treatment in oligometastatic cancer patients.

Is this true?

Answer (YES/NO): NO